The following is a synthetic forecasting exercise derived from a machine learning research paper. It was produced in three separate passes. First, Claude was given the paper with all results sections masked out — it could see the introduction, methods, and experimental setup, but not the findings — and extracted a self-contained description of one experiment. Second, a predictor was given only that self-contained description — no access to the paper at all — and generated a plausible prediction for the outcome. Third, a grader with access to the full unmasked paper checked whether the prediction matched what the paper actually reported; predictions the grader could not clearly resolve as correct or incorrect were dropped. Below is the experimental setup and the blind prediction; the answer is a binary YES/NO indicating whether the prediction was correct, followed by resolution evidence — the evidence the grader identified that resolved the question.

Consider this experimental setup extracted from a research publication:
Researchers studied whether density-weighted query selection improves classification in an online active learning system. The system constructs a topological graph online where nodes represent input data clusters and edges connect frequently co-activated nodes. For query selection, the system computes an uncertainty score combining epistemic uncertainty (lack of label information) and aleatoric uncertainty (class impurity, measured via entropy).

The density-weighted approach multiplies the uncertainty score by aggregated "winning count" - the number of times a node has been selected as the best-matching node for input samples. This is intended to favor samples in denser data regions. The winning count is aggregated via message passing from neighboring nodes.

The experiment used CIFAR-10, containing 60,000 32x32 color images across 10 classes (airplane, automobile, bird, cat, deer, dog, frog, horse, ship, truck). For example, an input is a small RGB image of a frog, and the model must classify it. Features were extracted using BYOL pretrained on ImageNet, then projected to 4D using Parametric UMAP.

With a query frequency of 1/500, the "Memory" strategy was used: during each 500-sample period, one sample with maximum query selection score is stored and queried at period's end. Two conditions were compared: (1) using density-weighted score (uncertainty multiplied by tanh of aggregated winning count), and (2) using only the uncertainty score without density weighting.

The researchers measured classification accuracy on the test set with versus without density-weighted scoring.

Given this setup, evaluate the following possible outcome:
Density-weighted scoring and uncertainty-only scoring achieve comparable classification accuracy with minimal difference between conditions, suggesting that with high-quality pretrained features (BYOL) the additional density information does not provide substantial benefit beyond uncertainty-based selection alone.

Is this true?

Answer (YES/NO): NO